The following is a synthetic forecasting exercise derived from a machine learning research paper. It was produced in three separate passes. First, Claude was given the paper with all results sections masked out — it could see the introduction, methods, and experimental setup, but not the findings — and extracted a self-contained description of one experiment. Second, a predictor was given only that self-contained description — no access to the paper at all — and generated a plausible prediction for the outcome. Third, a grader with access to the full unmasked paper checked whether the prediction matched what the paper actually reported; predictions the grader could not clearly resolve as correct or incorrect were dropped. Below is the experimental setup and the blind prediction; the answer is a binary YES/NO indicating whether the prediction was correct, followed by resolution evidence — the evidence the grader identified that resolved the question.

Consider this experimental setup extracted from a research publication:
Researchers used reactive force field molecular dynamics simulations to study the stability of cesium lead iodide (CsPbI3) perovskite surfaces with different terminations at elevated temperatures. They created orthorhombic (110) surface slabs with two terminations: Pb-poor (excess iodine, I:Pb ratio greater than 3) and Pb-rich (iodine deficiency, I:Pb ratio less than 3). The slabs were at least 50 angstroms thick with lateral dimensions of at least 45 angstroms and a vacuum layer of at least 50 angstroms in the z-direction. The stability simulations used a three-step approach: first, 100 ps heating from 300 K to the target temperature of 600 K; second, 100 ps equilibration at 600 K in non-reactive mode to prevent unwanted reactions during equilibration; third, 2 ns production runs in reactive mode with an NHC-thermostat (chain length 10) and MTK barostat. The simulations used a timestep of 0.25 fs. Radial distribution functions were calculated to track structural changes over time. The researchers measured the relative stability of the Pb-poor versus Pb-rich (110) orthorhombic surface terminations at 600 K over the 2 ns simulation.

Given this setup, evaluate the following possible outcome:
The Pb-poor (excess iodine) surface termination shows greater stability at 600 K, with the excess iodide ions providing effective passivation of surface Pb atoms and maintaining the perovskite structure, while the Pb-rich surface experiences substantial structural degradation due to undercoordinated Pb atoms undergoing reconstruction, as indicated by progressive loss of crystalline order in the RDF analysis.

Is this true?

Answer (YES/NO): YES